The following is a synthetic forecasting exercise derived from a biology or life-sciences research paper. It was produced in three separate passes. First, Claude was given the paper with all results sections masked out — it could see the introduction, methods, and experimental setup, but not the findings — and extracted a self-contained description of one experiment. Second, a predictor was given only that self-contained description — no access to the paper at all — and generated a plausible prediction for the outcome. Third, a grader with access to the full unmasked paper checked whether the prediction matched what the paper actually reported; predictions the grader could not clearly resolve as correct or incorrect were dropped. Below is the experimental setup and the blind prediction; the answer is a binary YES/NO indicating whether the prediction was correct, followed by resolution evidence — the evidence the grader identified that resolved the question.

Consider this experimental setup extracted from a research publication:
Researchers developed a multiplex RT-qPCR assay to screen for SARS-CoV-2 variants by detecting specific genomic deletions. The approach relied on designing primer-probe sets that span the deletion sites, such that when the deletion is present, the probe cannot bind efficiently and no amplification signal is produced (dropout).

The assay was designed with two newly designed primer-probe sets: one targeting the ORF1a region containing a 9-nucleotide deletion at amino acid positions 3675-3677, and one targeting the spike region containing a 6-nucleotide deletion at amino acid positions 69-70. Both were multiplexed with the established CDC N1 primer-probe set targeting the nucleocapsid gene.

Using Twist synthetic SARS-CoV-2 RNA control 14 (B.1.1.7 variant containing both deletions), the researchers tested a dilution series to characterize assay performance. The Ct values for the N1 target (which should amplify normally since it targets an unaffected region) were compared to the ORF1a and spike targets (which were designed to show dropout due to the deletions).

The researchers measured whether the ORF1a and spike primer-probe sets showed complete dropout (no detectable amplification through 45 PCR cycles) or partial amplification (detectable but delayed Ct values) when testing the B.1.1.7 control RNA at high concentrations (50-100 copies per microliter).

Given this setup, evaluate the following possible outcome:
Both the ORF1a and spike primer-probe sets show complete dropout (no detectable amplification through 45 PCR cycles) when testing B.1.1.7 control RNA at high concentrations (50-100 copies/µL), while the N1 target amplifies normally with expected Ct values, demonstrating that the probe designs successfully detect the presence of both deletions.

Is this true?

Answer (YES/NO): YES